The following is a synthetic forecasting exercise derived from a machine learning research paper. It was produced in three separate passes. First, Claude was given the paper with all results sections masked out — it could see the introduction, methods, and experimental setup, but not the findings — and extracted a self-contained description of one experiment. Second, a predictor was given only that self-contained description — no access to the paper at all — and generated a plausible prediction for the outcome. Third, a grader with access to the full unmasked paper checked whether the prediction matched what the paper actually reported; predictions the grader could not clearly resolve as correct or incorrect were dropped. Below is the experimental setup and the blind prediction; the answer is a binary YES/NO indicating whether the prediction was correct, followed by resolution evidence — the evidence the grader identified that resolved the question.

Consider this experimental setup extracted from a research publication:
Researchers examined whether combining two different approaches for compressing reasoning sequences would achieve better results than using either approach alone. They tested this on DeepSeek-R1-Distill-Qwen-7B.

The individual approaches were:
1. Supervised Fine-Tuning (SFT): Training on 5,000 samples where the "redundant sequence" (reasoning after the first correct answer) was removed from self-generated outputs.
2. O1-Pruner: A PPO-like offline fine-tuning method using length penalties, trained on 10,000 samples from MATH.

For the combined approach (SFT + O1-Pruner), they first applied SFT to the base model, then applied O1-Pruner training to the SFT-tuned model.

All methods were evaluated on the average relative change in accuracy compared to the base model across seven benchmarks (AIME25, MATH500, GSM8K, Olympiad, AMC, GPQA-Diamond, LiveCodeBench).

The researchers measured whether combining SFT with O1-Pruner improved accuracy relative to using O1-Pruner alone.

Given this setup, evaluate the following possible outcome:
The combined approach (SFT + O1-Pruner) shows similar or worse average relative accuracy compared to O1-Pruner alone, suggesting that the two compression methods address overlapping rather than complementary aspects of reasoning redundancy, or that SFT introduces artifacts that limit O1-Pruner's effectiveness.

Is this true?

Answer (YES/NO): YES